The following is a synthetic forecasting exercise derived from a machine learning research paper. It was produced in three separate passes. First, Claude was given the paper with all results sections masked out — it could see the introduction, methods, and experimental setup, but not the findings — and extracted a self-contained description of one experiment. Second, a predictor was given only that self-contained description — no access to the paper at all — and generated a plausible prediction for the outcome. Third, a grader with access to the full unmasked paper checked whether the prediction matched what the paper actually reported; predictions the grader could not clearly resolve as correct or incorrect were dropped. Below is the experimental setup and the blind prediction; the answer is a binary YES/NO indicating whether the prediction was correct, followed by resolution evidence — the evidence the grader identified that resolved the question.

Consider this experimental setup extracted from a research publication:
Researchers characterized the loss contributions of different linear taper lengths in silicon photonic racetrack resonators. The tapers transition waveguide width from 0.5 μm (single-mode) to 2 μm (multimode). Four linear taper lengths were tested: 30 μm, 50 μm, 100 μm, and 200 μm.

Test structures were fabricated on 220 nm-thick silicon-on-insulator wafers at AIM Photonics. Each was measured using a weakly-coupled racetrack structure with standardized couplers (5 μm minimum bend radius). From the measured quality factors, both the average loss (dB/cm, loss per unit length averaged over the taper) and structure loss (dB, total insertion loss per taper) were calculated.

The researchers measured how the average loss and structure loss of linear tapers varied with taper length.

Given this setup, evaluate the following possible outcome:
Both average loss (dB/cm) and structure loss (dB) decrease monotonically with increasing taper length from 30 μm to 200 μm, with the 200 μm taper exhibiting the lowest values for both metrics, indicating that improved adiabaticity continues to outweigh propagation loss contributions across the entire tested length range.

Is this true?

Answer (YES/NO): NO